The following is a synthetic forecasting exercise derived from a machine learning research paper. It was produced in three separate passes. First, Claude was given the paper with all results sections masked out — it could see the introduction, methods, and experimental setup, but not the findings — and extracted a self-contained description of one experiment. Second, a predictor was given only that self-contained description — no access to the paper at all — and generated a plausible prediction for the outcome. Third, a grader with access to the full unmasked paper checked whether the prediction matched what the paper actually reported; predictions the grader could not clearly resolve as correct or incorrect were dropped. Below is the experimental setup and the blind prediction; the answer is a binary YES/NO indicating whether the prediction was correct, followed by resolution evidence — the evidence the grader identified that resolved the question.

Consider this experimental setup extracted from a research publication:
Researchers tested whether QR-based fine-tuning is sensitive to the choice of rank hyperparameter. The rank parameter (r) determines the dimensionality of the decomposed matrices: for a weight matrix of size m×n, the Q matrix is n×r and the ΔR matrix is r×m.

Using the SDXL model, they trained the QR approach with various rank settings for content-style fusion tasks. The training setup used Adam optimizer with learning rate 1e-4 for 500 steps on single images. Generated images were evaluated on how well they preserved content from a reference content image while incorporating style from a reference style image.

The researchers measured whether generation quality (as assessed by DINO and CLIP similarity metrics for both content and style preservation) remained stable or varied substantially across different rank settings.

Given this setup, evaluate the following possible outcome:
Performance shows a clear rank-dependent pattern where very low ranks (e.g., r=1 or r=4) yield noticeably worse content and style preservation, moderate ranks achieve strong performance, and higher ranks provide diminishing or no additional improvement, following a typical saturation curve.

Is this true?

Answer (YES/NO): NO